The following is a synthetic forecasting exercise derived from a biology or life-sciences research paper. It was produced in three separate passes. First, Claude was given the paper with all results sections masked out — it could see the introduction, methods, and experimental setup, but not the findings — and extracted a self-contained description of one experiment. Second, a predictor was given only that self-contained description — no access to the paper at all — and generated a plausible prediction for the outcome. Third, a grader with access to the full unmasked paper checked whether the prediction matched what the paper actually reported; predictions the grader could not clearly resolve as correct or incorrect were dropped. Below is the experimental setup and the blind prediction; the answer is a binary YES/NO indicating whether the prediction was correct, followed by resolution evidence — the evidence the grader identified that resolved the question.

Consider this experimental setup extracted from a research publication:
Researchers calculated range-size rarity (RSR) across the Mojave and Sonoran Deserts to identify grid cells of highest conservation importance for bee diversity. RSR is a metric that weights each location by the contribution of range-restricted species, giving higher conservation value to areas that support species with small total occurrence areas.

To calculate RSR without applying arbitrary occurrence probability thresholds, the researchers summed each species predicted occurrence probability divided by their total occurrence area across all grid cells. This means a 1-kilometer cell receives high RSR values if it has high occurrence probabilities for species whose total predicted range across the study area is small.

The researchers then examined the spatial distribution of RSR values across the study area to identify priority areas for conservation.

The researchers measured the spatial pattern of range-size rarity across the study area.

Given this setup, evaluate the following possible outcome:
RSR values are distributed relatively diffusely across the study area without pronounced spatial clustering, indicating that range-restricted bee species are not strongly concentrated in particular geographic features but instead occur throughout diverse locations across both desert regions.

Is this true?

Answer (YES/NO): NO